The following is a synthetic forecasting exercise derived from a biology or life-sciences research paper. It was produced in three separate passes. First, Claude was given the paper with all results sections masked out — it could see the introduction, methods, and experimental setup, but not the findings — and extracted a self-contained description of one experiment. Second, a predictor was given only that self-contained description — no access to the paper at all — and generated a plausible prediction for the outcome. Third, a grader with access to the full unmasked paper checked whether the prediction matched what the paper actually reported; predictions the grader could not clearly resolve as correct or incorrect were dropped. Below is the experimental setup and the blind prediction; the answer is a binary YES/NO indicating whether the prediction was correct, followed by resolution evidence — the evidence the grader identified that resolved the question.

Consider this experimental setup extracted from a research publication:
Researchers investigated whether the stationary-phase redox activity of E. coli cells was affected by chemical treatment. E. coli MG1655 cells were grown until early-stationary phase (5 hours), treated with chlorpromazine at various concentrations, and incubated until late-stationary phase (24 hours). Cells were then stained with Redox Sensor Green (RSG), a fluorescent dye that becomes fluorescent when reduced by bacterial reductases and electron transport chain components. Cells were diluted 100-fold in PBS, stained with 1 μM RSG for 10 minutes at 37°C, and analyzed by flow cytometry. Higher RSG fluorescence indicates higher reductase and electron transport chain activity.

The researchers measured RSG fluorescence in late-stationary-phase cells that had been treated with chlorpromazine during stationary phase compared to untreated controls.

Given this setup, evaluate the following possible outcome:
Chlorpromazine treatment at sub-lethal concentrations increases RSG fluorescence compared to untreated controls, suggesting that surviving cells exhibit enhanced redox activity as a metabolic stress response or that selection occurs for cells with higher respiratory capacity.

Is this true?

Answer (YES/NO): NO